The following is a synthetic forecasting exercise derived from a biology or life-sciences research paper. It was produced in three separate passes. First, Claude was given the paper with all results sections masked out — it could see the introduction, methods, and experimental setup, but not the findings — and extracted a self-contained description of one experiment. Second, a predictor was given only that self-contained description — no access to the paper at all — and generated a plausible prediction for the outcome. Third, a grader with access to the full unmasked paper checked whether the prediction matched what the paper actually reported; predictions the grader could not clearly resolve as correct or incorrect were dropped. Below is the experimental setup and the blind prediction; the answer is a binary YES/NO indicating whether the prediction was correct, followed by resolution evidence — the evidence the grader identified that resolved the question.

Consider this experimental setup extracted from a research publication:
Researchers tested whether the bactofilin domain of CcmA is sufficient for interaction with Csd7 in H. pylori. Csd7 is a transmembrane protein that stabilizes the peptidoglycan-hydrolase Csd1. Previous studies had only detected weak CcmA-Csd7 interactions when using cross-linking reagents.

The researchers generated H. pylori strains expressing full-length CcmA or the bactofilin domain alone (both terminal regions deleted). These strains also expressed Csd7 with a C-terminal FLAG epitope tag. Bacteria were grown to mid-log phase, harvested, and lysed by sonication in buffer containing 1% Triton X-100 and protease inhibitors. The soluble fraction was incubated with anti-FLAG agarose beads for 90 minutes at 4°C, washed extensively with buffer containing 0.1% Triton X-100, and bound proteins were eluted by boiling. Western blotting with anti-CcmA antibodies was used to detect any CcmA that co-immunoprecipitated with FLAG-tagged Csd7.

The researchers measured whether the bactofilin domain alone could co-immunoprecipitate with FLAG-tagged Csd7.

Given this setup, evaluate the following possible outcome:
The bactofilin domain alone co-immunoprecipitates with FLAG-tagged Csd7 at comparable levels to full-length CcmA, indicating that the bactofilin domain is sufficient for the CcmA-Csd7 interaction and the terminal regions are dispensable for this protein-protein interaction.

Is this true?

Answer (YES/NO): NO